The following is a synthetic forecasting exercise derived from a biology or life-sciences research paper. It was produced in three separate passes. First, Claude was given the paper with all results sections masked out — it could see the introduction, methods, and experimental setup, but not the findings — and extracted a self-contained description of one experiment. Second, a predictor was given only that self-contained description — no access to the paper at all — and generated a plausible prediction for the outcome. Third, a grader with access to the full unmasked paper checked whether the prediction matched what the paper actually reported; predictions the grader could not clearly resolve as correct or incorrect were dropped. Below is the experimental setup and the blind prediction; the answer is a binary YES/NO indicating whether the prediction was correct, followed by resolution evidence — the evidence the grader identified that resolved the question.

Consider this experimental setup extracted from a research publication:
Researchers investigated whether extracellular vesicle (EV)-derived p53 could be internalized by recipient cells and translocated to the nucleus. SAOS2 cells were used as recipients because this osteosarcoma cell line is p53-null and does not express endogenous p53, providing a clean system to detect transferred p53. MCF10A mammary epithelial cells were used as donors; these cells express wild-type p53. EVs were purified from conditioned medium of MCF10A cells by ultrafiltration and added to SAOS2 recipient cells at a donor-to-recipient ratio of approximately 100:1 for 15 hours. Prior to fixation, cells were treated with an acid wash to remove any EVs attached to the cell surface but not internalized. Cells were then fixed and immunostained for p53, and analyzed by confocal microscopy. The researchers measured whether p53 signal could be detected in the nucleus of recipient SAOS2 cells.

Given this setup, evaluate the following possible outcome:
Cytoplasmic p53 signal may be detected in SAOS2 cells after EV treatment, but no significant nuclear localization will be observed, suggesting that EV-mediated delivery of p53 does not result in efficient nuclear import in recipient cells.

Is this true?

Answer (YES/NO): NO